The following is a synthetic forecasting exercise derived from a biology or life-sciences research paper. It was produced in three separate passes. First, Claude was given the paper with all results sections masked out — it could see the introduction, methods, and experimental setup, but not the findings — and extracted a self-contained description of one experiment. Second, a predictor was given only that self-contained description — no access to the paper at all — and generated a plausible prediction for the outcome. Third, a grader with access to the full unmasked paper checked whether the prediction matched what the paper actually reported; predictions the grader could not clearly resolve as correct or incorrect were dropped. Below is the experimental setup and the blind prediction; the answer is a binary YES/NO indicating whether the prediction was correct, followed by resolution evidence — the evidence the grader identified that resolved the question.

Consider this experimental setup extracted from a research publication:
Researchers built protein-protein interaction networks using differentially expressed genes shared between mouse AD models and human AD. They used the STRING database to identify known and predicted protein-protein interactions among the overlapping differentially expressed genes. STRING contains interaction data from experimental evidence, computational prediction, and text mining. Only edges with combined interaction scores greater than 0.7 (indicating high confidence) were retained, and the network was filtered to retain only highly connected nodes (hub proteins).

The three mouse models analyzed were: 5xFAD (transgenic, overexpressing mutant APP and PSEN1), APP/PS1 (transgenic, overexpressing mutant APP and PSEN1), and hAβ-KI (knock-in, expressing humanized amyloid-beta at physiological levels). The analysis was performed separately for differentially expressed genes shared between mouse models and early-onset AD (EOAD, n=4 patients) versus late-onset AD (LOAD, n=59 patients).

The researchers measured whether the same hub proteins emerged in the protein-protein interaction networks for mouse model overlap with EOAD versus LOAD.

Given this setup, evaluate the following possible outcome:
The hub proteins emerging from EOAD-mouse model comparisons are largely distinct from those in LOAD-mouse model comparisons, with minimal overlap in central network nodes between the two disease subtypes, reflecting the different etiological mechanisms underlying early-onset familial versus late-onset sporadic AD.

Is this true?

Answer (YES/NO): YES